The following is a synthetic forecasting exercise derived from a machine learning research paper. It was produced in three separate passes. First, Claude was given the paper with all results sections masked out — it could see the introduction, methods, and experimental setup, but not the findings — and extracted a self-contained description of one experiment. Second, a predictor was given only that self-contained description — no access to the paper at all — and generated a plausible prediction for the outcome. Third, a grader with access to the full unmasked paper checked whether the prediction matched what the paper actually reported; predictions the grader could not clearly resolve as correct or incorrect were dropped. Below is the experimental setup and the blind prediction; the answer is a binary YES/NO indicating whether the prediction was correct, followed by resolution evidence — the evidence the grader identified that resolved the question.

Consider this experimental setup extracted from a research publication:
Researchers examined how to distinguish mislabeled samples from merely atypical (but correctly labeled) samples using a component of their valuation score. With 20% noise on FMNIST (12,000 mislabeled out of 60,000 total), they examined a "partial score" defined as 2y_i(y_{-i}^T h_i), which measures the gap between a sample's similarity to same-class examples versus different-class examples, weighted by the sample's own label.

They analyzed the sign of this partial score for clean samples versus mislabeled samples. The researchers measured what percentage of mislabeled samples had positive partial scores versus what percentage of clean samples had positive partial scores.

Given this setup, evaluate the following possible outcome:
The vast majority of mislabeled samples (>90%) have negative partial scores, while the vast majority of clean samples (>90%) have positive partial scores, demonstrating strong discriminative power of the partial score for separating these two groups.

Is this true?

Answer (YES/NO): NO